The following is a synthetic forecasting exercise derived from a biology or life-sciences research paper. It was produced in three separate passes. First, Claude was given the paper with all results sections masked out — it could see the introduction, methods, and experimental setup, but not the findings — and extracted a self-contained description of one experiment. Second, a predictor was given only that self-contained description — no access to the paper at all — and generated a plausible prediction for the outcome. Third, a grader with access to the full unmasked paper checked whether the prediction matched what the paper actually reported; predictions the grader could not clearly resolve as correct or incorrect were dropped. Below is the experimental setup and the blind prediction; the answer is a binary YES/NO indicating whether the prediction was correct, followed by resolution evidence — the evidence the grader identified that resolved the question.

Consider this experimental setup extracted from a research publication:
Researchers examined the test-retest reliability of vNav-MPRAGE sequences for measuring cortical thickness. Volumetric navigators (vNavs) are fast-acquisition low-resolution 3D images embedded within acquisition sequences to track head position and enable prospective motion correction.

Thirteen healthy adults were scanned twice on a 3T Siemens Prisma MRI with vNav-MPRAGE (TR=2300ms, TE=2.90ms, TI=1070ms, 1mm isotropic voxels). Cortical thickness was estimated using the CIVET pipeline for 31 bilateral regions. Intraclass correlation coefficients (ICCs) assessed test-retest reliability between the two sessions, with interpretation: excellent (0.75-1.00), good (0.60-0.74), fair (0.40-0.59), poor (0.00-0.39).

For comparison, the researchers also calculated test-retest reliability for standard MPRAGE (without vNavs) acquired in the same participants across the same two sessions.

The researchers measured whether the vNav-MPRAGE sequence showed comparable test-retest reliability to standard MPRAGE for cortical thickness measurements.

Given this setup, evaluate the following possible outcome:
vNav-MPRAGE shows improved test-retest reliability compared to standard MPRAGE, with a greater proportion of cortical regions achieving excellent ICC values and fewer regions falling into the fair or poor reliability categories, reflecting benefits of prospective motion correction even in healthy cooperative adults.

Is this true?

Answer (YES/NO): NO